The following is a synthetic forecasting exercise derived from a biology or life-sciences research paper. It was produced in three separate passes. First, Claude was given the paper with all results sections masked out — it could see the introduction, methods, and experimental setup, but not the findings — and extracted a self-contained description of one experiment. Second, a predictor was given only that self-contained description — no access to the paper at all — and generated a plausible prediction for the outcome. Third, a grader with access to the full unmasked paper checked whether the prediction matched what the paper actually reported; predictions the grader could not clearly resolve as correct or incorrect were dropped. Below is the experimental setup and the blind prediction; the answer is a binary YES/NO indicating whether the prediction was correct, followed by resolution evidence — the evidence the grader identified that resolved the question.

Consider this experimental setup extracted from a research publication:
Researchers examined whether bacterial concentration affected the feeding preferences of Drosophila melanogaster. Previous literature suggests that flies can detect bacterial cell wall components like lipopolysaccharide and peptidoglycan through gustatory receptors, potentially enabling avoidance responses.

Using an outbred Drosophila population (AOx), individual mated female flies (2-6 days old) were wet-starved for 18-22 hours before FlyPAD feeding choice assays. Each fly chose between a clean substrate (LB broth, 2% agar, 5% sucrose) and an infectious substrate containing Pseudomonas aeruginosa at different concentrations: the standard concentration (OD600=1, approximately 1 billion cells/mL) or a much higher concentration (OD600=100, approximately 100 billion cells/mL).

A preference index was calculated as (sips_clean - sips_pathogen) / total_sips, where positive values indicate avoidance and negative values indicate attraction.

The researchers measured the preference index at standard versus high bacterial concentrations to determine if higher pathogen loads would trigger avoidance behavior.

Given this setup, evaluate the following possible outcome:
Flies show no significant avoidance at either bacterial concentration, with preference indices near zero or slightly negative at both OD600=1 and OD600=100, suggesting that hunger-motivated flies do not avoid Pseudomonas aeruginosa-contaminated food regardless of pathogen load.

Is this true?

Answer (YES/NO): NO